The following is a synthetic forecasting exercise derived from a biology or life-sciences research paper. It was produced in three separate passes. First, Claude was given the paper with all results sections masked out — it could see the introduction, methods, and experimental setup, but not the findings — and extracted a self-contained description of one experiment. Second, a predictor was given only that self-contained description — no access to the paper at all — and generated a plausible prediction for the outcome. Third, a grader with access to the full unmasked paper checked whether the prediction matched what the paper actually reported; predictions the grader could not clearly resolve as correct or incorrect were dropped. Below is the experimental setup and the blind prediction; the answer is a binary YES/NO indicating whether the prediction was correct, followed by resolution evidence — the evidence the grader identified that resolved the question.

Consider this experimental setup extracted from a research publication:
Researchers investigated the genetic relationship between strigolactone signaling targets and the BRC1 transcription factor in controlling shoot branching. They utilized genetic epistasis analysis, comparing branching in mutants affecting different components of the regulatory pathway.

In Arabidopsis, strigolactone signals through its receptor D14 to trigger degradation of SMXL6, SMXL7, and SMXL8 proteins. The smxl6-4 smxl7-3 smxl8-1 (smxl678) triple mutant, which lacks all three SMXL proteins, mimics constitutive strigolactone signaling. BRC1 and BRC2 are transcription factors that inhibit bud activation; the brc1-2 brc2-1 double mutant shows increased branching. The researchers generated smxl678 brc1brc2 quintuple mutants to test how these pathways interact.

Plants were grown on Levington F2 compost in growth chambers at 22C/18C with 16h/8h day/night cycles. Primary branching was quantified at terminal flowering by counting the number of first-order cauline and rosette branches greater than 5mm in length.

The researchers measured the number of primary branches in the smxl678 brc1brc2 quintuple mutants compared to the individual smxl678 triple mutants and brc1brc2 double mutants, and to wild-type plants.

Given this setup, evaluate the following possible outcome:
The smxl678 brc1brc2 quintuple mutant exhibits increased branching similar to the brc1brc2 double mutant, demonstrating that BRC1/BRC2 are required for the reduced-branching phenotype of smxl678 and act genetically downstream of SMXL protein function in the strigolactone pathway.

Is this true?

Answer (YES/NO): NO